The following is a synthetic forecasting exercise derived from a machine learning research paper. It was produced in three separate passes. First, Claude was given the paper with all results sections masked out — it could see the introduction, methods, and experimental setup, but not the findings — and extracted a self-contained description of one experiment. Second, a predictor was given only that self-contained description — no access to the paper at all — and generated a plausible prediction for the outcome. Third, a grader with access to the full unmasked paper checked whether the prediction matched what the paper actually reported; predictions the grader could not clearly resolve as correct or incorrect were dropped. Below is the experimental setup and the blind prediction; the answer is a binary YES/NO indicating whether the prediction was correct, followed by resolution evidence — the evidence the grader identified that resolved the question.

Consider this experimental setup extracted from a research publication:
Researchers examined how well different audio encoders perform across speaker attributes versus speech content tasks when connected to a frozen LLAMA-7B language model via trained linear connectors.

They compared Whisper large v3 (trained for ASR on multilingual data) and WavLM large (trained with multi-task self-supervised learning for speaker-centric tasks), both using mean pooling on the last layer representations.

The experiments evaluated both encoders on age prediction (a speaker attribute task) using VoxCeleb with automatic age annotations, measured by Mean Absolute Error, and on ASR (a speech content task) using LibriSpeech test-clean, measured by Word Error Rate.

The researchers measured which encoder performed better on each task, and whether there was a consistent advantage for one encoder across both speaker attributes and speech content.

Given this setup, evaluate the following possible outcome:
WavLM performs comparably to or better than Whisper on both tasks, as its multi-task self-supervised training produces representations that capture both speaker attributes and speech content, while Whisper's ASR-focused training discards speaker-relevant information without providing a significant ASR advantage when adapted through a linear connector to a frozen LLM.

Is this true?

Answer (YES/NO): YES